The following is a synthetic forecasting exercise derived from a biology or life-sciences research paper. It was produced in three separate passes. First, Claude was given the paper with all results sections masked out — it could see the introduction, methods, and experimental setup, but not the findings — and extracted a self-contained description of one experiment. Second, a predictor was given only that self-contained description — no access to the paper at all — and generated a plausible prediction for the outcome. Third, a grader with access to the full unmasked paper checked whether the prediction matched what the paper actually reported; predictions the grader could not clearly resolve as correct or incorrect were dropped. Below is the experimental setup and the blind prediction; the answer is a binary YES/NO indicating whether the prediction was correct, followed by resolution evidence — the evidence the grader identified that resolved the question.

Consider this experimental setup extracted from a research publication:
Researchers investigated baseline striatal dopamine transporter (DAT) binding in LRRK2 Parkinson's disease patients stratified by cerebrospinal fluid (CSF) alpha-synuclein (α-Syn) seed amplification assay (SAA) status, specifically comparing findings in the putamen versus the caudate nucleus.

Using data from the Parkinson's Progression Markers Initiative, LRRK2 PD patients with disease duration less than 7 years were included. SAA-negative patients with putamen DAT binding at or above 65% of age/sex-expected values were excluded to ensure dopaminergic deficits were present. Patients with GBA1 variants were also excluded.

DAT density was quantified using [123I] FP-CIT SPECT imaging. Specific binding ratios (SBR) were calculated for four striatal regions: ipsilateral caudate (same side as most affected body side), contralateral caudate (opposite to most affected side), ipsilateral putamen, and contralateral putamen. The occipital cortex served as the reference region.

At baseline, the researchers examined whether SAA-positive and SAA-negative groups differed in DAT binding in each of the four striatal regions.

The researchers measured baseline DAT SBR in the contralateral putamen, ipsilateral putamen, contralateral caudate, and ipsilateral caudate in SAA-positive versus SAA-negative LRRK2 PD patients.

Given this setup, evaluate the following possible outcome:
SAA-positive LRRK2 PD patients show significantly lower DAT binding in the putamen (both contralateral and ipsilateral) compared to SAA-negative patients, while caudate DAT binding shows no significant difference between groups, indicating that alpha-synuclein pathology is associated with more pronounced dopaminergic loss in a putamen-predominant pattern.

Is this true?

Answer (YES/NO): YES